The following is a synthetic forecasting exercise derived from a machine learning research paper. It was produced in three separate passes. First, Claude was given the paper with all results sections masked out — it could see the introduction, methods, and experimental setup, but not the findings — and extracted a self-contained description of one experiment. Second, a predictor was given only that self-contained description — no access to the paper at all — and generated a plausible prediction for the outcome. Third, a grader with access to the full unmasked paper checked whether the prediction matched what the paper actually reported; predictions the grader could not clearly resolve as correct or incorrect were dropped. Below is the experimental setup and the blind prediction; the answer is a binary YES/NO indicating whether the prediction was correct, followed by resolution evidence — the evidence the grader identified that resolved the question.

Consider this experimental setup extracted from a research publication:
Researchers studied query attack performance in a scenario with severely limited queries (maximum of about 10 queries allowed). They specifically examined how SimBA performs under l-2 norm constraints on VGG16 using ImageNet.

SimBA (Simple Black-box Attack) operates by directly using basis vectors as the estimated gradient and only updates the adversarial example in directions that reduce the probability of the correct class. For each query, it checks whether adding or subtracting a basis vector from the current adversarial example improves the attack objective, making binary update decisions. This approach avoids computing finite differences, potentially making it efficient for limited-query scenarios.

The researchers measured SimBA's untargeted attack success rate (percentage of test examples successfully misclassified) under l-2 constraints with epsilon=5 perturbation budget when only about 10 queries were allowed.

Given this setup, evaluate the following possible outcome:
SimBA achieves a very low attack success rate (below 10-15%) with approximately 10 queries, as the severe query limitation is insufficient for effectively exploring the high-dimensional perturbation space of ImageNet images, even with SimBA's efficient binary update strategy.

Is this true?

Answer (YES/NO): YES